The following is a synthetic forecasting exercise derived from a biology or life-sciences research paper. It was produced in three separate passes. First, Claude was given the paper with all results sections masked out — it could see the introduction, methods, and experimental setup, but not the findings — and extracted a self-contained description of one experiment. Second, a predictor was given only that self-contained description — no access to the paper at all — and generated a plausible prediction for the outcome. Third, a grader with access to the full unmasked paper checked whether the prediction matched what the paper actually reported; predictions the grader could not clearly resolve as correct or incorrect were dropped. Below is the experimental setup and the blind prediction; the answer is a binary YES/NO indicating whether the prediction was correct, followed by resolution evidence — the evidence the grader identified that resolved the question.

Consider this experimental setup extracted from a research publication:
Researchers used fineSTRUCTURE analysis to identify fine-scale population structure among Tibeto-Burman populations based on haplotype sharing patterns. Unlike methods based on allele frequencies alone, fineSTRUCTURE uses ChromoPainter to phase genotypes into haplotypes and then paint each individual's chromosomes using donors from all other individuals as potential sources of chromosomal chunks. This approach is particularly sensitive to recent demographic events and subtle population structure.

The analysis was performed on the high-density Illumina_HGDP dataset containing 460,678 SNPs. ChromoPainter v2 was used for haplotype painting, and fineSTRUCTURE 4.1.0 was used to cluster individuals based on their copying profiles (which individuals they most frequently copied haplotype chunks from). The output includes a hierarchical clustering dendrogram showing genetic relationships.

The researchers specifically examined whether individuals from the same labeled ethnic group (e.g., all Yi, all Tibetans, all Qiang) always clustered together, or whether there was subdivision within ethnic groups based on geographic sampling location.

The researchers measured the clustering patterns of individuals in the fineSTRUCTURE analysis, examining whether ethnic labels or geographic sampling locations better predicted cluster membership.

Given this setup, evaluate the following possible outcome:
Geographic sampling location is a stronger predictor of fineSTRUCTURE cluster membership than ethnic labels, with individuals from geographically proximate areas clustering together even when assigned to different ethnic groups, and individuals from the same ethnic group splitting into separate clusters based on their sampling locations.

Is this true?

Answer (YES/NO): YES